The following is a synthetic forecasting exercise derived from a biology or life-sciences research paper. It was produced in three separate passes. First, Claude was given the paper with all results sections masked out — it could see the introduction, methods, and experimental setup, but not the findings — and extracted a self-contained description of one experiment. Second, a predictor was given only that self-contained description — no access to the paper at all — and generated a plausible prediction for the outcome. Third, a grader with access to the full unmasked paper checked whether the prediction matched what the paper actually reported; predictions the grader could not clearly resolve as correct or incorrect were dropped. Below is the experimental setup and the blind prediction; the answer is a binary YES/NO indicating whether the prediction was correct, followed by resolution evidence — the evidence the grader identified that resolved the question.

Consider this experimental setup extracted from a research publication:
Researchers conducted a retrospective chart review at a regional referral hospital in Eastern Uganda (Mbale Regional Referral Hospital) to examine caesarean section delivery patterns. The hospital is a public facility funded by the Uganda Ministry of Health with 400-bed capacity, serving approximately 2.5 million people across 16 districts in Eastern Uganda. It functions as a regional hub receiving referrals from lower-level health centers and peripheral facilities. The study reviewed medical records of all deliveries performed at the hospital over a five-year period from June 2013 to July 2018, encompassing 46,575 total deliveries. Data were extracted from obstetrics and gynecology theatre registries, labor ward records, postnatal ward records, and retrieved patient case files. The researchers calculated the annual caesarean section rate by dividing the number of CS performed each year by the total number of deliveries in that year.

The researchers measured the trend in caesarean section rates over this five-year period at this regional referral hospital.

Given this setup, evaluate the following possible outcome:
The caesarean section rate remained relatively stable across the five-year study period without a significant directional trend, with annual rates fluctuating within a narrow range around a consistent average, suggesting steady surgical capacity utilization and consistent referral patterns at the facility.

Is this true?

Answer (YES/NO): NO